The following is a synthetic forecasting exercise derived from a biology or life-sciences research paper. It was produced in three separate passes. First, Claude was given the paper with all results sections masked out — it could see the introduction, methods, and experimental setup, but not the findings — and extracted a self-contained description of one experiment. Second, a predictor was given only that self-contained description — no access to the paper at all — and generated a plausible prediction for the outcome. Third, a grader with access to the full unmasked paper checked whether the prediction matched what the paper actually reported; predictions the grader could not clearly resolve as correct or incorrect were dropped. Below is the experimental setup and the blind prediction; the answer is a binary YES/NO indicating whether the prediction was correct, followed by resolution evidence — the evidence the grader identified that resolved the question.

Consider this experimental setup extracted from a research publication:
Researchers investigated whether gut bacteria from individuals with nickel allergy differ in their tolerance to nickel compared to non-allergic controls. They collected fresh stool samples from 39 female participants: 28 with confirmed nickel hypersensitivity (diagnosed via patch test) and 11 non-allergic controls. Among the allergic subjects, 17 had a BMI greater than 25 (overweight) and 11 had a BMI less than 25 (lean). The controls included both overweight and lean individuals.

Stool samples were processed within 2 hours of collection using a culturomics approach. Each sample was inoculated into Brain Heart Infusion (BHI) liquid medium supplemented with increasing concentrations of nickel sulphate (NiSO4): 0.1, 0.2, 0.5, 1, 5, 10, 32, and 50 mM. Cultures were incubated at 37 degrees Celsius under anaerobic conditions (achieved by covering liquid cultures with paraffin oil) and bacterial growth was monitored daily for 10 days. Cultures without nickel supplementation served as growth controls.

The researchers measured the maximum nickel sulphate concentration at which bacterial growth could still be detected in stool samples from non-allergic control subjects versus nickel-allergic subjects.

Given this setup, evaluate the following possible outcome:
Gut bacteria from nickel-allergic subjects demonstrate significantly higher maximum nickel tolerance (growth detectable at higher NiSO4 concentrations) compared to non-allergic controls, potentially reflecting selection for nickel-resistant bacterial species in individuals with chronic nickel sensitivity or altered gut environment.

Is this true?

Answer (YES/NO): YES